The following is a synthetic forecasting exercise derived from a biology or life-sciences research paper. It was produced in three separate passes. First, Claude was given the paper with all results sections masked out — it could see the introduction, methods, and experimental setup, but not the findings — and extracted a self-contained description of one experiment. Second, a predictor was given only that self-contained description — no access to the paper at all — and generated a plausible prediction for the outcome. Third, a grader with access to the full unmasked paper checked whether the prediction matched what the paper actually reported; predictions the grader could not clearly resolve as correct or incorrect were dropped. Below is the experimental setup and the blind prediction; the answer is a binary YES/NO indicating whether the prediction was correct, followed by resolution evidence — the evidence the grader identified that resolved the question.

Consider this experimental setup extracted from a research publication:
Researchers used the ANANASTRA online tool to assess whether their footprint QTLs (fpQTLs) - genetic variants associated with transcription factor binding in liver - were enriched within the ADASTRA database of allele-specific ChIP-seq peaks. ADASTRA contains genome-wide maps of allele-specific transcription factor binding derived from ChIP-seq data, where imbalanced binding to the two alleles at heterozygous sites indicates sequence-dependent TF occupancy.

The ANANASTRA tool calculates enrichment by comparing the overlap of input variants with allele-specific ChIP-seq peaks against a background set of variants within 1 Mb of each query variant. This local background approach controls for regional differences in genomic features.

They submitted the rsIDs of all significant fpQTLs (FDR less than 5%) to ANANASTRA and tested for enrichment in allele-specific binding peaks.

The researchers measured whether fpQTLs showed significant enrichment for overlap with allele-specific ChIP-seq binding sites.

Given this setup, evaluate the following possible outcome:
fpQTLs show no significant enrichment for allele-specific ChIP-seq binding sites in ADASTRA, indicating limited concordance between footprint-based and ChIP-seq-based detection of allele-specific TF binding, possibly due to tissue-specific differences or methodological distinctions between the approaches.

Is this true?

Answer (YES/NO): NO